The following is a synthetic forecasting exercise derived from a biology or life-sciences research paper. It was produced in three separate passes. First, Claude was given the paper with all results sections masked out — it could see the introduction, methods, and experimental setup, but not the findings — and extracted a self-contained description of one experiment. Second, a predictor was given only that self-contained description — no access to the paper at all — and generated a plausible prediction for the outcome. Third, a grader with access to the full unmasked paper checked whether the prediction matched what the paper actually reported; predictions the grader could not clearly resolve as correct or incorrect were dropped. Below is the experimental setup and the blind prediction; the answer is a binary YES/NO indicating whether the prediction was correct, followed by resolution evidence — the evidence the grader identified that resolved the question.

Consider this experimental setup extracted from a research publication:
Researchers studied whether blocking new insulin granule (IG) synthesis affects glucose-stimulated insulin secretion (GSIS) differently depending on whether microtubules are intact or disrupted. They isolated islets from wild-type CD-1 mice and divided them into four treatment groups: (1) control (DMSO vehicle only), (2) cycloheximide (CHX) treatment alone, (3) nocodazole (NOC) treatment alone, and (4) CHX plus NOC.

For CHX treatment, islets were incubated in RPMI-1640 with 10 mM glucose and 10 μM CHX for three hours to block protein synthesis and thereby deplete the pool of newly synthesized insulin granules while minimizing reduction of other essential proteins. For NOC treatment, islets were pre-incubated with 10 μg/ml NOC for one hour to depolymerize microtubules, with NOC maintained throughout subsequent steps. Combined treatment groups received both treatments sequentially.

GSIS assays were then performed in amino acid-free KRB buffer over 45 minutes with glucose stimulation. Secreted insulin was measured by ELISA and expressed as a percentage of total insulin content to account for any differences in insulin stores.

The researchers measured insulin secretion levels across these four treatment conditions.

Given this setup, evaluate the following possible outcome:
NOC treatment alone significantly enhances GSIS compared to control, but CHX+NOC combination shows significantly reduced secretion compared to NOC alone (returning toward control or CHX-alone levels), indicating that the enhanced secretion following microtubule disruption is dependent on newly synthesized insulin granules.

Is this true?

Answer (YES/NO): NO